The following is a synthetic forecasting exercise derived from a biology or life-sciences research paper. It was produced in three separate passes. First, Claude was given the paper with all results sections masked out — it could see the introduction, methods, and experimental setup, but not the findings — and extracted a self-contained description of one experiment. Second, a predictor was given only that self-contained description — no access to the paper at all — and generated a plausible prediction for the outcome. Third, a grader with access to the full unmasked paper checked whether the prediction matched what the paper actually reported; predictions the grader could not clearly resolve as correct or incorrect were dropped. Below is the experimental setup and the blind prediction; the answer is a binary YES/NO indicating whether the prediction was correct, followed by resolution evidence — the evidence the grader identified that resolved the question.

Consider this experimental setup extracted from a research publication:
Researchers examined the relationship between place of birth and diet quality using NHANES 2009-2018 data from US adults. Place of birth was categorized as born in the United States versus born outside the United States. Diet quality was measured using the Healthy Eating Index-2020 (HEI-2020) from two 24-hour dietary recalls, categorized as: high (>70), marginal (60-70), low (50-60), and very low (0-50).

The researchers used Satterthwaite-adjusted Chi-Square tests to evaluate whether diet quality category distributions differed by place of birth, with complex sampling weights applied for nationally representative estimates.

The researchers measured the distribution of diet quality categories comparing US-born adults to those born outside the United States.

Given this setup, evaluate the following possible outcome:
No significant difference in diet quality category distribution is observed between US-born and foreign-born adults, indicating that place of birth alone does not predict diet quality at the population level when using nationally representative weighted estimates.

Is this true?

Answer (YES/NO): NO